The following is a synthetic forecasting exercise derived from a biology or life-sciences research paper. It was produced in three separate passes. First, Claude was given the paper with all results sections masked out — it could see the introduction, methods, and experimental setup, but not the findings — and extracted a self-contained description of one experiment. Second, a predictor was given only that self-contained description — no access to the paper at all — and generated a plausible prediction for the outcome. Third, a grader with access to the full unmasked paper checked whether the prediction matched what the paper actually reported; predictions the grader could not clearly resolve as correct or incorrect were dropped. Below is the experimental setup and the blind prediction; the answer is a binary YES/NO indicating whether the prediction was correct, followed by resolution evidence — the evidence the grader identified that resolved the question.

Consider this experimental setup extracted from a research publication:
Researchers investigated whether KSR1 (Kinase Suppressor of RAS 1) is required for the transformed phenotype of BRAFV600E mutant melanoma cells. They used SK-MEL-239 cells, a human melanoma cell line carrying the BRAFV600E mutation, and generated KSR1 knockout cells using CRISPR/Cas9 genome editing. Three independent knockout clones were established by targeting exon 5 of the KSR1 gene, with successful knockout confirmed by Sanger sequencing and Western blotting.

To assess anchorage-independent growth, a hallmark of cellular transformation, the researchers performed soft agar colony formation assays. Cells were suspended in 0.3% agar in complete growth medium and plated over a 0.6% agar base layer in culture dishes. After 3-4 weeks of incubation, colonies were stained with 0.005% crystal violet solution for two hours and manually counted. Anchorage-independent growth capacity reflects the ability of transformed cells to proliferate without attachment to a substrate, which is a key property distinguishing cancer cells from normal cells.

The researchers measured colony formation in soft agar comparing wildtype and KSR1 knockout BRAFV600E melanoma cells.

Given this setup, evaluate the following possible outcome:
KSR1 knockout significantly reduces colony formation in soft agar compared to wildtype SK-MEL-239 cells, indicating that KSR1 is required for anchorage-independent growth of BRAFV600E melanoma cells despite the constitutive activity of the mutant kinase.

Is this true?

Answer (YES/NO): YES